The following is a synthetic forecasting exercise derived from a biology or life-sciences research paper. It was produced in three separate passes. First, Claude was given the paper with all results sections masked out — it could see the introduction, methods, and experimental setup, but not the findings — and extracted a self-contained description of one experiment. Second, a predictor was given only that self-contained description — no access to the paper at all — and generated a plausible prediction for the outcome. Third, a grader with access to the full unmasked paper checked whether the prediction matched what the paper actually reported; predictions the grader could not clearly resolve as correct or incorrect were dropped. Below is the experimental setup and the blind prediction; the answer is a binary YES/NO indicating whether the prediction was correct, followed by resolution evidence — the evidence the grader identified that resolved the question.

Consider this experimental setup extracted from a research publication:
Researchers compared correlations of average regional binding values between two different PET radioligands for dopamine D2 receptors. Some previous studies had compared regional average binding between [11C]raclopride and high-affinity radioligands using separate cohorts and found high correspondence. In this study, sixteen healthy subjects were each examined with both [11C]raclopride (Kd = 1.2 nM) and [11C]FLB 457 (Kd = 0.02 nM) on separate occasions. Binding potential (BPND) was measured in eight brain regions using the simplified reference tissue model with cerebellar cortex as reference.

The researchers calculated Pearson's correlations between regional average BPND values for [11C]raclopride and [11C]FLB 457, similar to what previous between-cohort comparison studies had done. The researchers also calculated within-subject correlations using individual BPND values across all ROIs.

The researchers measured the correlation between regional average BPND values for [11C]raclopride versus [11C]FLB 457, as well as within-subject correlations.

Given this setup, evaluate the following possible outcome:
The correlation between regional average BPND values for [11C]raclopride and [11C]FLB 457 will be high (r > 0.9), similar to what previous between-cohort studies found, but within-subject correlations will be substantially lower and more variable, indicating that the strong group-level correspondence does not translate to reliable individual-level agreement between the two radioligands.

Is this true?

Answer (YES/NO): YES